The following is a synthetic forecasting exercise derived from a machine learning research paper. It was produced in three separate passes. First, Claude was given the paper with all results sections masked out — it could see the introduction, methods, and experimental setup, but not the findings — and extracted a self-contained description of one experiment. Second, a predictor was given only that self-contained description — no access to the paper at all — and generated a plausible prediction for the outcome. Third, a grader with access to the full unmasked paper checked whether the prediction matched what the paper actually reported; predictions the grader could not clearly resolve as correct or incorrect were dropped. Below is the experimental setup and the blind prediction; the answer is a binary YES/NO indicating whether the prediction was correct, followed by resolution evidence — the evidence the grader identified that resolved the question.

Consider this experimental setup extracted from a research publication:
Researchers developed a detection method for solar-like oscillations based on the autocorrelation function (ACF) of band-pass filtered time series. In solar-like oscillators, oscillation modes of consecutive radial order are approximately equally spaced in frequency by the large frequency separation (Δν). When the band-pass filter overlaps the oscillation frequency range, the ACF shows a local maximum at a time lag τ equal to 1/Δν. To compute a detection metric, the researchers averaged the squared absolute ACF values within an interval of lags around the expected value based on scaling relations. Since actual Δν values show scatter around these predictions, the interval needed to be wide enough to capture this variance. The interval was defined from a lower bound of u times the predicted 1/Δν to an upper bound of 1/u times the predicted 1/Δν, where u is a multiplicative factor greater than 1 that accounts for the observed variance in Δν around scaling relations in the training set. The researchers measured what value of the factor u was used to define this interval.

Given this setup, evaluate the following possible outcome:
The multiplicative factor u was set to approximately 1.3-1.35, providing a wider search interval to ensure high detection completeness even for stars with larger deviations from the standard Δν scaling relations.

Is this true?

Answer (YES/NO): NO